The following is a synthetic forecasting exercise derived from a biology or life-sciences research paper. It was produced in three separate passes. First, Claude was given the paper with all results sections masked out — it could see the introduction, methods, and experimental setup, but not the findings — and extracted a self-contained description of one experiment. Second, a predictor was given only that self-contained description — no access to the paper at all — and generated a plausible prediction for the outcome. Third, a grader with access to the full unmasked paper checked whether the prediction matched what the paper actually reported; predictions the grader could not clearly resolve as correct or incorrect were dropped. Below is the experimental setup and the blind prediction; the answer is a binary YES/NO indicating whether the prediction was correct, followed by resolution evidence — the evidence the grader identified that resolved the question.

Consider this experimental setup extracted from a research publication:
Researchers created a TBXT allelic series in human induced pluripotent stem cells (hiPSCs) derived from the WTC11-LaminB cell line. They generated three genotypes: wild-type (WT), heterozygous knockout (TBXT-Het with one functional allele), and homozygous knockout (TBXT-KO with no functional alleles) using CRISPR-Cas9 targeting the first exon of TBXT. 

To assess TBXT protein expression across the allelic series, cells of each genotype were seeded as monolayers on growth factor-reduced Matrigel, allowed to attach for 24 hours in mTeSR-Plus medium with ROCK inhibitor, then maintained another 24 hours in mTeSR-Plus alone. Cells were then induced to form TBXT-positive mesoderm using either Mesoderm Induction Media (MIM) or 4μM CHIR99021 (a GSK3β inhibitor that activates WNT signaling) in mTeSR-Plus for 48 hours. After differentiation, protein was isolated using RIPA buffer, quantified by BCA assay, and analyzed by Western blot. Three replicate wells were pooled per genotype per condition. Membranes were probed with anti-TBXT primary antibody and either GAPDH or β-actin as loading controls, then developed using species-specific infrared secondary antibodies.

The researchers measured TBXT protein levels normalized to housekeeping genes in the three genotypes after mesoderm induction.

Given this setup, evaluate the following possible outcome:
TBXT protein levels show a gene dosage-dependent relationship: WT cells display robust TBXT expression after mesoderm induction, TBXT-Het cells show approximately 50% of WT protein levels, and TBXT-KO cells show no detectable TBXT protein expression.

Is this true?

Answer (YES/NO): NO